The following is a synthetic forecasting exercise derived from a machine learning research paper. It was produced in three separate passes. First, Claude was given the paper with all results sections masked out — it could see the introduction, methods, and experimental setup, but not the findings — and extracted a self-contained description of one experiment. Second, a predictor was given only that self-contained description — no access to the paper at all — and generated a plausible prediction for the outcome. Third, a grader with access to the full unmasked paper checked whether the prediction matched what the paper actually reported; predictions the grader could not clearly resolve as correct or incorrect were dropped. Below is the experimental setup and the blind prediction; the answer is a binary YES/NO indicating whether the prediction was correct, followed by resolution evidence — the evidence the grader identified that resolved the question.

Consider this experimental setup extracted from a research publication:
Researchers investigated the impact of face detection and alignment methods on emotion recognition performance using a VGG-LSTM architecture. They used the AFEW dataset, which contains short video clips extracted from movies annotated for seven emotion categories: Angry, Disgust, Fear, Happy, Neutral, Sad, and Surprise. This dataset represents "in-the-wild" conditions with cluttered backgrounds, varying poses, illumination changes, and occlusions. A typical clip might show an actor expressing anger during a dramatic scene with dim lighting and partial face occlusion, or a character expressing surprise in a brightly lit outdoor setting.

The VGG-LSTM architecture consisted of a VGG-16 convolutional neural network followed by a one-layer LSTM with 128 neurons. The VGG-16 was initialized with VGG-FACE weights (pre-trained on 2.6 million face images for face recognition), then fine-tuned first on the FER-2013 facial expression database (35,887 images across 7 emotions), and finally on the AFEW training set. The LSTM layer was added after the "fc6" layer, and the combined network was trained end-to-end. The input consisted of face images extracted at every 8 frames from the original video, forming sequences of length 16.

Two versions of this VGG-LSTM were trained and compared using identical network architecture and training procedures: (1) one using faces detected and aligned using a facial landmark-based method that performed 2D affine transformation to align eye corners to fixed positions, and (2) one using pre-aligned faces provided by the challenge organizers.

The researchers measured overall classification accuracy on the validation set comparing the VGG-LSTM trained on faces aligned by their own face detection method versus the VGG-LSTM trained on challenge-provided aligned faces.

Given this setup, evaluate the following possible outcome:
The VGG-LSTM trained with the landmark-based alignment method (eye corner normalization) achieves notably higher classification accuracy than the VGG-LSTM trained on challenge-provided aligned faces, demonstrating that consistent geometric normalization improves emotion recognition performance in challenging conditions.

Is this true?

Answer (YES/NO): YES